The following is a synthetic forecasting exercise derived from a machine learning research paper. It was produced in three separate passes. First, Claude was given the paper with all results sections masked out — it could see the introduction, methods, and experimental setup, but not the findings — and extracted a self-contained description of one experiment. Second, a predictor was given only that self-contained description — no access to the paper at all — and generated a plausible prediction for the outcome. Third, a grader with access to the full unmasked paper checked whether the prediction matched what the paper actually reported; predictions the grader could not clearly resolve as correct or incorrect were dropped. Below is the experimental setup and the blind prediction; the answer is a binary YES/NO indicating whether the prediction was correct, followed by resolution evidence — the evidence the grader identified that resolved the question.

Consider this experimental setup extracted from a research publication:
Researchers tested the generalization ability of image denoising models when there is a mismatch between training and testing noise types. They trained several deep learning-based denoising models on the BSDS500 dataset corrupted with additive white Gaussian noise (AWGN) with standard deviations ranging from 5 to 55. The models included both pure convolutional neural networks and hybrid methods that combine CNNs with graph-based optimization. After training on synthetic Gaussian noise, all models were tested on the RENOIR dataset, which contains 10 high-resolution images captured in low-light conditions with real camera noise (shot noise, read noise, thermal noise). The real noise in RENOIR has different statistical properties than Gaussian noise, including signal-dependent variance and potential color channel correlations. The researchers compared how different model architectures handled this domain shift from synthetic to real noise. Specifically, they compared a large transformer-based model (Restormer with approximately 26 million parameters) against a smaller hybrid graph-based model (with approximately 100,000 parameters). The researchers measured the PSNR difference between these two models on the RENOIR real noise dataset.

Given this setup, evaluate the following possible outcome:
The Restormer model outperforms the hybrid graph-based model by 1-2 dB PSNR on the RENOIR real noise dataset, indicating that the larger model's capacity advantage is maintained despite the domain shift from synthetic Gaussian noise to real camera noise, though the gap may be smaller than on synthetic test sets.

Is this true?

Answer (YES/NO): NO